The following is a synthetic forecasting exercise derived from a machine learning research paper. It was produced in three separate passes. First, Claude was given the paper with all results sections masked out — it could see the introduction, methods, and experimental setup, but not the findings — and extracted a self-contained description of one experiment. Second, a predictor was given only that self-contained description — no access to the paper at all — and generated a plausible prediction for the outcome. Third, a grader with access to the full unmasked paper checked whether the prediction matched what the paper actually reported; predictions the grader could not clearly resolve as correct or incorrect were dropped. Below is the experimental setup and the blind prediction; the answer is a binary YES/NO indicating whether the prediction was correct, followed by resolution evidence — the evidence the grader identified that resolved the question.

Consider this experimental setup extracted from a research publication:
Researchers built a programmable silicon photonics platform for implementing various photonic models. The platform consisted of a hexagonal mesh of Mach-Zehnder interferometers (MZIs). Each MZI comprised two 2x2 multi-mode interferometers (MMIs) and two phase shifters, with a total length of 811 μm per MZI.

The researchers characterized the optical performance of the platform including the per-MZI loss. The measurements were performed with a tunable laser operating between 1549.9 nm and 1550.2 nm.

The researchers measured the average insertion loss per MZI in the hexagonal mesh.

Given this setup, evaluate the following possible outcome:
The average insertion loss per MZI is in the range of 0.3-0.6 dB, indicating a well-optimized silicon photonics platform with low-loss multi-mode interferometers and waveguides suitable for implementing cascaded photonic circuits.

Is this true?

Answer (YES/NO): YES